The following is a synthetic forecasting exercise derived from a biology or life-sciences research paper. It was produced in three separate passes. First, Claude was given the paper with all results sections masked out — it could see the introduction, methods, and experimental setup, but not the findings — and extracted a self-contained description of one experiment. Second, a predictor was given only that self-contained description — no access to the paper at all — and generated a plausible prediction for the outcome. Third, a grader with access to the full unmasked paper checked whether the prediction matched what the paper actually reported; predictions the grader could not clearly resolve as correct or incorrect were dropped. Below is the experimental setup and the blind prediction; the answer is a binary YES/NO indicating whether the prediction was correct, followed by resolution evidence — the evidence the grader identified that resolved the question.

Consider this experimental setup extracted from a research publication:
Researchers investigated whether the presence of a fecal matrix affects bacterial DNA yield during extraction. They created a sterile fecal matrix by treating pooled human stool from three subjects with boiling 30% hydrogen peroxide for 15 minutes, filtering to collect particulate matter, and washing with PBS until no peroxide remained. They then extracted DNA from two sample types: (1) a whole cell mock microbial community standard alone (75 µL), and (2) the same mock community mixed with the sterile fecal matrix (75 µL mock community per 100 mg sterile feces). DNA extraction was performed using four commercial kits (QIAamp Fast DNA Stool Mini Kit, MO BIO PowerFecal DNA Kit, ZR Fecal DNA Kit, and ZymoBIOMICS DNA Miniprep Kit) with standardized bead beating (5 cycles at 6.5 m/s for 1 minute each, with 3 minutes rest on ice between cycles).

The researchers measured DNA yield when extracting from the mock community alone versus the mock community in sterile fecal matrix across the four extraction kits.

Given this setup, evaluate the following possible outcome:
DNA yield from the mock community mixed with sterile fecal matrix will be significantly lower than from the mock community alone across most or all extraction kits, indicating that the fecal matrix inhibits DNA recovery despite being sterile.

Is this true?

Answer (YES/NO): NO